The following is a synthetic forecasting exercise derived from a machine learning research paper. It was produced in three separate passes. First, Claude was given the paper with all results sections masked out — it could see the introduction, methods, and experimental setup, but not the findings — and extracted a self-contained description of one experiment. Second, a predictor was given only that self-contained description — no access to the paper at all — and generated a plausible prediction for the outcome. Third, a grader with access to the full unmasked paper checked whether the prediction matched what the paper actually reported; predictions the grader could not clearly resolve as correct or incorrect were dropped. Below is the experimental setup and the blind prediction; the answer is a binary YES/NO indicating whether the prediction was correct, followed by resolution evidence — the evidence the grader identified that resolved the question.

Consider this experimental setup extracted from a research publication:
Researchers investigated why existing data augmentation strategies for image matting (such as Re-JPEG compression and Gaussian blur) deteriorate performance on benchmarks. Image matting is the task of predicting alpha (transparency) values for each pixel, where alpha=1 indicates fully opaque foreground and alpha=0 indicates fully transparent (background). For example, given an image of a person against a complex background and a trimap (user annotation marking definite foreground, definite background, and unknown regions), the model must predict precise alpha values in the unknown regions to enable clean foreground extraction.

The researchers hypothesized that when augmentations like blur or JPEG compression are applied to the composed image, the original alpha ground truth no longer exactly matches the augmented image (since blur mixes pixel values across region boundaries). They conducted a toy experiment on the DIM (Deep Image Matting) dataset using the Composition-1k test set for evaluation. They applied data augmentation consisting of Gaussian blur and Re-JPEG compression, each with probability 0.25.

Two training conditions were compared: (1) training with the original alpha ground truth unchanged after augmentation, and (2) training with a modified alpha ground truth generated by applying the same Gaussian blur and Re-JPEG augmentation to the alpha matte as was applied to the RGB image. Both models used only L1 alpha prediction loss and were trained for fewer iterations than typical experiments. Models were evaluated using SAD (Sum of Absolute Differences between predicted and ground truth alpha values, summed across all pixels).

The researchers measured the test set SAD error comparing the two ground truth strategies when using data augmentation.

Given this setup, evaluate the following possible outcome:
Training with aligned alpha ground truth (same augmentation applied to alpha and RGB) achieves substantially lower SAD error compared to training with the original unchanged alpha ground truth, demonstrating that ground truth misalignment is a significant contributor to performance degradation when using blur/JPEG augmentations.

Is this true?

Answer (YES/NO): NO